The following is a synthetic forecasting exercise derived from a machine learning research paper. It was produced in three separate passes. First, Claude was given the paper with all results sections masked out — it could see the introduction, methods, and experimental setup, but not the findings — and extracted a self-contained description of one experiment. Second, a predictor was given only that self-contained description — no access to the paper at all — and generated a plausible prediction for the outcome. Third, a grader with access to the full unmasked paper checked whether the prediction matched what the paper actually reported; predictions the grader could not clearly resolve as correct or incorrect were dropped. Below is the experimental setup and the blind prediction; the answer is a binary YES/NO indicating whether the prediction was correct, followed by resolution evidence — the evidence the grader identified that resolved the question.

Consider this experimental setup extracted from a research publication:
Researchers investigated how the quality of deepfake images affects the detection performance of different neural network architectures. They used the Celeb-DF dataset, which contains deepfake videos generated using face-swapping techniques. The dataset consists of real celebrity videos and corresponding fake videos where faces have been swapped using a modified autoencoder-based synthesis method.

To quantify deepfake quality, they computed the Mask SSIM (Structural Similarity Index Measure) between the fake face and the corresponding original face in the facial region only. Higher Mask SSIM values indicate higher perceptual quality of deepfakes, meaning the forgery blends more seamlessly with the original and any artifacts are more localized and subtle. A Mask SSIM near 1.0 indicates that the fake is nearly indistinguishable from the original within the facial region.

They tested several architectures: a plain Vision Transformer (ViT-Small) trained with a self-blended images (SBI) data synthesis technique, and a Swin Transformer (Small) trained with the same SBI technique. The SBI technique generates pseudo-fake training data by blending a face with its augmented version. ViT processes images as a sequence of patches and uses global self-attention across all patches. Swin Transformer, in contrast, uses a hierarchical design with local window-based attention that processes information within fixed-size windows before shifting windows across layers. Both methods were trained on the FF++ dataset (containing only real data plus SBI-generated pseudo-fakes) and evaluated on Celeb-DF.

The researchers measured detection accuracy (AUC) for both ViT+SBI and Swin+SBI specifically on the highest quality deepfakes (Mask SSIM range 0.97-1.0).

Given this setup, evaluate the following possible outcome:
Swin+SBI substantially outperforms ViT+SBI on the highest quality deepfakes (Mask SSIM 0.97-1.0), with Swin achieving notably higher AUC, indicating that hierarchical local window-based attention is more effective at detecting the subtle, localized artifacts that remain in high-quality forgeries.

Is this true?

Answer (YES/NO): YES